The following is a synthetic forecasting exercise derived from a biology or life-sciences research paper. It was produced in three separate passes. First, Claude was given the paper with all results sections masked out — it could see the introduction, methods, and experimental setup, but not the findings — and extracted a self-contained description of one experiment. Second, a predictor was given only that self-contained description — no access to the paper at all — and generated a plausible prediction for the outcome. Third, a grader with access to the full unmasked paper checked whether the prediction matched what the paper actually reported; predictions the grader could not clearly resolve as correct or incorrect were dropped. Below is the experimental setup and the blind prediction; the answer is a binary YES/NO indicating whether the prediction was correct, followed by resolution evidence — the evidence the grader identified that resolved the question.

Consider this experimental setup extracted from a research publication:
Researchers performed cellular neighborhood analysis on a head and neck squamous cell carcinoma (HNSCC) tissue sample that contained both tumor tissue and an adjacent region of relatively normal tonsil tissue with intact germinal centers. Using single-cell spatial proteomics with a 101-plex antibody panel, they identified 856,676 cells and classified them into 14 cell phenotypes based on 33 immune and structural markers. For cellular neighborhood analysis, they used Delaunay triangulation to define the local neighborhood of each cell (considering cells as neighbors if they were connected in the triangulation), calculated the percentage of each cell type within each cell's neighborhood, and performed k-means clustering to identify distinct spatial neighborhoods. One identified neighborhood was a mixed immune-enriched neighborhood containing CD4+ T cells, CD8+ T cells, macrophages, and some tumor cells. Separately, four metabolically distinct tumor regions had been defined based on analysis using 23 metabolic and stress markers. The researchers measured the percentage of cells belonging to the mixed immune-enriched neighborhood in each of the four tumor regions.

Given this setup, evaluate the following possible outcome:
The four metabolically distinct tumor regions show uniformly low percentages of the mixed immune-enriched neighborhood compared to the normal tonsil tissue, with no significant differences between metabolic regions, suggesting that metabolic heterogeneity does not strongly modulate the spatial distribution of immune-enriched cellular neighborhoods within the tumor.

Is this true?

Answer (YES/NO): NO